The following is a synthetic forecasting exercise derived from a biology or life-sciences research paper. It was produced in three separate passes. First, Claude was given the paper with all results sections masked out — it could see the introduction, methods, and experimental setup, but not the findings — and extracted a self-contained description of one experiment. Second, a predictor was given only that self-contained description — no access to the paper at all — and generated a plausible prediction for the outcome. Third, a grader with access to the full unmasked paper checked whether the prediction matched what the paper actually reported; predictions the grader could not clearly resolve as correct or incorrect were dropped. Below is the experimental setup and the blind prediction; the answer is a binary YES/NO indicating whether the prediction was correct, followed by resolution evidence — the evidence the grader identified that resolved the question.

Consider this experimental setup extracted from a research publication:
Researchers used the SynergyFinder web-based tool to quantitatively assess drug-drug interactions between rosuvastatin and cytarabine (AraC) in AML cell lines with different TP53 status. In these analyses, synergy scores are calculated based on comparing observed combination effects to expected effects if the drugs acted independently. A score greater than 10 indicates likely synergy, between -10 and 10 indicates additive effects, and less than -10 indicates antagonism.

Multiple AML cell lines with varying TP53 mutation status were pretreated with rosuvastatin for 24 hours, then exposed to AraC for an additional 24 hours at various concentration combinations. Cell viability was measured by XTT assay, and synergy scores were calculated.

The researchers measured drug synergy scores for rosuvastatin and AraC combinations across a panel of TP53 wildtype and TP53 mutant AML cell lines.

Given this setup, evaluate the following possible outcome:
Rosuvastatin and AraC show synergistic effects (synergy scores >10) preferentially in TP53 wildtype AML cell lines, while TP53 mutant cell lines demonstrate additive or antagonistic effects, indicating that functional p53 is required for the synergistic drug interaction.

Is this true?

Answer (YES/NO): NO